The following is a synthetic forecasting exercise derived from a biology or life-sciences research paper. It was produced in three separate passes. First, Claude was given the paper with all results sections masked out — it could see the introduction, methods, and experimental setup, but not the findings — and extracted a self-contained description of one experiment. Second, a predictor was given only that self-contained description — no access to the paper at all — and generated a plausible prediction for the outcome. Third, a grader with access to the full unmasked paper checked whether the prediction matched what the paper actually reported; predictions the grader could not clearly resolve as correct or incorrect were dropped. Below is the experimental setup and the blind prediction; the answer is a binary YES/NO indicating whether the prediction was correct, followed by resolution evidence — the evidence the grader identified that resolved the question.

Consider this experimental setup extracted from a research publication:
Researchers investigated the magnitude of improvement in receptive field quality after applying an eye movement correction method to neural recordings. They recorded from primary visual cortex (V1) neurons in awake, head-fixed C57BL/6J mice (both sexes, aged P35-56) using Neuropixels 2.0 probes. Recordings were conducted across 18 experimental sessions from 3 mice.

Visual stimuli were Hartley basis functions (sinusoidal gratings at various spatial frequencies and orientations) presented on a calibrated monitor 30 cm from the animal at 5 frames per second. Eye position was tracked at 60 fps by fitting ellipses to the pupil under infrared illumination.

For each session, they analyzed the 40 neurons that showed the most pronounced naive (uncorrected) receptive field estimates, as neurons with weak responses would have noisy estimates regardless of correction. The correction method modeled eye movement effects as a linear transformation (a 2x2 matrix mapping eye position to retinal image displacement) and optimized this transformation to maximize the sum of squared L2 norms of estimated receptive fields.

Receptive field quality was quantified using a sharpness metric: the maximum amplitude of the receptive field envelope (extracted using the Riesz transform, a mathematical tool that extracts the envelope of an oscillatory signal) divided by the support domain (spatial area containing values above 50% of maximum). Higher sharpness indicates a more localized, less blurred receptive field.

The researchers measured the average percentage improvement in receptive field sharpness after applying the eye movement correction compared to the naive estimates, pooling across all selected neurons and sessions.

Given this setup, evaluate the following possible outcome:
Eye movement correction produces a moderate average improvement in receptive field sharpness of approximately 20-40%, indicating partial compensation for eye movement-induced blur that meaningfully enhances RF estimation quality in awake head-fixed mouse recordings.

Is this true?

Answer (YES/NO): NO